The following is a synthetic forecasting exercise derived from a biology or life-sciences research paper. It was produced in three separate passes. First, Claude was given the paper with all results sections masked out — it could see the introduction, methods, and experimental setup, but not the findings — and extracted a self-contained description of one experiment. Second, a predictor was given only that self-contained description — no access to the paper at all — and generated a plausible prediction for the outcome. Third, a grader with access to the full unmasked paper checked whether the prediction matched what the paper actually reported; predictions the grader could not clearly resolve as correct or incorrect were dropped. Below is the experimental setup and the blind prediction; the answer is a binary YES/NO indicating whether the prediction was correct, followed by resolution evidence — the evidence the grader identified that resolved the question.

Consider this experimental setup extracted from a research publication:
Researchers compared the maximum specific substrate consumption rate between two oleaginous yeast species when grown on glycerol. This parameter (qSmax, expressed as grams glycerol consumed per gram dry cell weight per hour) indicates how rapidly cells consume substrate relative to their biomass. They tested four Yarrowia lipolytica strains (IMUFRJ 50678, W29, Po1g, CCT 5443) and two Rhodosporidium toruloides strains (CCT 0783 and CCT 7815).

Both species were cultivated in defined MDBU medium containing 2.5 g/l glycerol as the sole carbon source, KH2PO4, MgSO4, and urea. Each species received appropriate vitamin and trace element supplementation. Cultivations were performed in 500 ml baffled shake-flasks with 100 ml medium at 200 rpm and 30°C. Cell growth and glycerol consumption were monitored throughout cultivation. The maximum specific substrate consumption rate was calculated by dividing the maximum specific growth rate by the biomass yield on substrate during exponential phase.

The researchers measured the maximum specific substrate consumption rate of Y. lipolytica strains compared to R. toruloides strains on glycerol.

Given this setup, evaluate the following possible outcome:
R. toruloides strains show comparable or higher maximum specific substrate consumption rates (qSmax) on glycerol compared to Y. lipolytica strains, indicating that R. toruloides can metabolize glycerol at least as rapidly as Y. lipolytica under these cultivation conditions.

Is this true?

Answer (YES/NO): NO